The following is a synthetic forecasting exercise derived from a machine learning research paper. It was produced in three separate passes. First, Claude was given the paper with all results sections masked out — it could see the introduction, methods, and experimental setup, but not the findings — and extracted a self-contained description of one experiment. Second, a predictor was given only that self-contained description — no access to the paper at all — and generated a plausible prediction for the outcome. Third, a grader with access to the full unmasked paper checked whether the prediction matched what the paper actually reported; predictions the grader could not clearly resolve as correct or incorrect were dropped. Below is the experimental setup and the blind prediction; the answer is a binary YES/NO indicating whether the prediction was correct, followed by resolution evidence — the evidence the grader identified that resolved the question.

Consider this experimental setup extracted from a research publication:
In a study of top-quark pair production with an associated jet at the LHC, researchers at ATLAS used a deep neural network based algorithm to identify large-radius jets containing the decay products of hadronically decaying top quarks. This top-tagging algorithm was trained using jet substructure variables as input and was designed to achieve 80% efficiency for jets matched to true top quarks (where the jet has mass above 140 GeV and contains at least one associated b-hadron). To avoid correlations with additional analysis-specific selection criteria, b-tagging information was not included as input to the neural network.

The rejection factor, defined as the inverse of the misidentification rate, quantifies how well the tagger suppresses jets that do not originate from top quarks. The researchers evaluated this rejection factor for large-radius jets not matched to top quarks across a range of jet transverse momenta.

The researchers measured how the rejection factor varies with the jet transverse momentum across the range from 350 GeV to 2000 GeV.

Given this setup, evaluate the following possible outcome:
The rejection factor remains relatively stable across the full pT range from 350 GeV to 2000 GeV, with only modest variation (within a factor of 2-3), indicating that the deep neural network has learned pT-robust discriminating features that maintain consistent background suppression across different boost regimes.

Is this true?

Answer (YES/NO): NO